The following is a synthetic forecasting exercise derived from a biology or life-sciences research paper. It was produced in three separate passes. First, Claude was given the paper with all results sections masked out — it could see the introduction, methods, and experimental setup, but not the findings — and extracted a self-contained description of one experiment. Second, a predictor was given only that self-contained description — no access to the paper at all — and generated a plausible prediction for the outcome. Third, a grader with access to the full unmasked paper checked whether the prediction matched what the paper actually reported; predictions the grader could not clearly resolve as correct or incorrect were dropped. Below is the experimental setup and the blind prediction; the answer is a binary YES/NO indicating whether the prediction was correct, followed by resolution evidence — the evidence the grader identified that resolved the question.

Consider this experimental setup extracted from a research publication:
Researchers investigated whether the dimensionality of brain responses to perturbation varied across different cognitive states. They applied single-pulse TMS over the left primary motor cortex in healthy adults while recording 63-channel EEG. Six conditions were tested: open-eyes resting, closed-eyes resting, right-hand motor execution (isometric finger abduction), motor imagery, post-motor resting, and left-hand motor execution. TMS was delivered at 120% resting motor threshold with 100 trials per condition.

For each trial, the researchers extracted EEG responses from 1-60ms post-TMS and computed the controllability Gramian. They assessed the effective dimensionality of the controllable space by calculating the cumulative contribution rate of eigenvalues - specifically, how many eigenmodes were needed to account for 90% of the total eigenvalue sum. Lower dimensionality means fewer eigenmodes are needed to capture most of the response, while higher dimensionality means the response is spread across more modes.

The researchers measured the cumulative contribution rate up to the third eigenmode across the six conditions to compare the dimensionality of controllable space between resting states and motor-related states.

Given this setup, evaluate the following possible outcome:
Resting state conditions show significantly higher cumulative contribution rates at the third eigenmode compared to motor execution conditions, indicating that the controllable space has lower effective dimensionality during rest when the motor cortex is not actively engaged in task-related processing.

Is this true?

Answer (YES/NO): NO